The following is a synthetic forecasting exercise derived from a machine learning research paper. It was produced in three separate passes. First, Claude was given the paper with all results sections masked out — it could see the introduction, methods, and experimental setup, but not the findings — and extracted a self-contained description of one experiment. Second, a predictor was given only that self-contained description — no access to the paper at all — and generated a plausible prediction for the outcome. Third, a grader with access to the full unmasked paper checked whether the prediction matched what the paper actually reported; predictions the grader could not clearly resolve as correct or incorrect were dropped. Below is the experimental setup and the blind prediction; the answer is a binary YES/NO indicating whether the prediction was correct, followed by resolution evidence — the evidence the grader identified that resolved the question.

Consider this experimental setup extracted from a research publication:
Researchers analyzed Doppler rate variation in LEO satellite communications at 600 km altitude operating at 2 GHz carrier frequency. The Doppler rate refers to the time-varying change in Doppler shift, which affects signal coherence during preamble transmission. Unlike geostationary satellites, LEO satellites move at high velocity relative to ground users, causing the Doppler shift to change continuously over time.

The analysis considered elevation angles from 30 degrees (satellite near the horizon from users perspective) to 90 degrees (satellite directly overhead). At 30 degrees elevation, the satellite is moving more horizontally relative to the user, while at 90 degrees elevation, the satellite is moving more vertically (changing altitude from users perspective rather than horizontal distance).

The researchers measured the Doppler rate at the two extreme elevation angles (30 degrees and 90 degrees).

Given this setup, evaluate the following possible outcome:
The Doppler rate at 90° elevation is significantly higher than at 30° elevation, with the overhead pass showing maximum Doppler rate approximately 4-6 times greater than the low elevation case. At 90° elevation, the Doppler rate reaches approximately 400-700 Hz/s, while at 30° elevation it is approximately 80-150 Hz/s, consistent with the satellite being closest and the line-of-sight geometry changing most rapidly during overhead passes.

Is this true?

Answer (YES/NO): YES